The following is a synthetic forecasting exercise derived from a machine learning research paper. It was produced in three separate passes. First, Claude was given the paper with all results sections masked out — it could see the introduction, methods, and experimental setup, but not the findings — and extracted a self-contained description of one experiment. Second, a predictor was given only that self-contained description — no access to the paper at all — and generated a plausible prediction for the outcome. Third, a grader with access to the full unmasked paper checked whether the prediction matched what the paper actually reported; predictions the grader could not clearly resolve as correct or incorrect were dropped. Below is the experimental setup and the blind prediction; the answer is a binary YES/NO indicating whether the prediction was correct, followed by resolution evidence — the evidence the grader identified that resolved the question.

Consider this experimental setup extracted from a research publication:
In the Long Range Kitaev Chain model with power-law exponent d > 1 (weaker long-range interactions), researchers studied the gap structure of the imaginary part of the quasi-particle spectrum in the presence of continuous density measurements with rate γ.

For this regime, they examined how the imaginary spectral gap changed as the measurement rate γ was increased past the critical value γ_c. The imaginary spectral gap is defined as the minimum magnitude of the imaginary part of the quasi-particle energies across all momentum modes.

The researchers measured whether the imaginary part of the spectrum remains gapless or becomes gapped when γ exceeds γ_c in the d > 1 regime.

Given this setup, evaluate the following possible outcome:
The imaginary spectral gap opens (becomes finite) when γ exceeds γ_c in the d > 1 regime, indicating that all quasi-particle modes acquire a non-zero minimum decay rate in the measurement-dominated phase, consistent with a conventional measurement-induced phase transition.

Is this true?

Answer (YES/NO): YES